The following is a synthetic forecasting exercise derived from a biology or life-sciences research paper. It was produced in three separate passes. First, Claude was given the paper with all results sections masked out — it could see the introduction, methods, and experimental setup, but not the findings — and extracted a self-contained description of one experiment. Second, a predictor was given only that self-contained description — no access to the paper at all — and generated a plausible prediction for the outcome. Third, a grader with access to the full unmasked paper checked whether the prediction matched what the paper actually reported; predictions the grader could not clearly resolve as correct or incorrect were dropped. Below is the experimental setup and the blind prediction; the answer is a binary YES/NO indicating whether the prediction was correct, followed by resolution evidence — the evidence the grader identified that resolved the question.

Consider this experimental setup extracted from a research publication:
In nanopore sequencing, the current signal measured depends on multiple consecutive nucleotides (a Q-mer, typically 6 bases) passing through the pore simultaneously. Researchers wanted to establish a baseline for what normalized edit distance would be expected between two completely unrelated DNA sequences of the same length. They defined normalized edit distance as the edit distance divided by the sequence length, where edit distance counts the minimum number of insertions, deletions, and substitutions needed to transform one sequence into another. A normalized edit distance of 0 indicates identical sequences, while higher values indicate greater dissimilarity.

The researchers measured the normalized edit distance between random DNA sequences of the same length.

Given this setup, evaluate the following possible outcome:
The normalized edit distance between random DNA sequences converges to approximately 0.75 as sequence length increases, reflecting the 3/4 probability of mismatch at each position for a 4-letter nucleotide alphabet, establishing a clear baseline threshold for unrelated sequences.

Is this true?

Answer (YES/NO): NO